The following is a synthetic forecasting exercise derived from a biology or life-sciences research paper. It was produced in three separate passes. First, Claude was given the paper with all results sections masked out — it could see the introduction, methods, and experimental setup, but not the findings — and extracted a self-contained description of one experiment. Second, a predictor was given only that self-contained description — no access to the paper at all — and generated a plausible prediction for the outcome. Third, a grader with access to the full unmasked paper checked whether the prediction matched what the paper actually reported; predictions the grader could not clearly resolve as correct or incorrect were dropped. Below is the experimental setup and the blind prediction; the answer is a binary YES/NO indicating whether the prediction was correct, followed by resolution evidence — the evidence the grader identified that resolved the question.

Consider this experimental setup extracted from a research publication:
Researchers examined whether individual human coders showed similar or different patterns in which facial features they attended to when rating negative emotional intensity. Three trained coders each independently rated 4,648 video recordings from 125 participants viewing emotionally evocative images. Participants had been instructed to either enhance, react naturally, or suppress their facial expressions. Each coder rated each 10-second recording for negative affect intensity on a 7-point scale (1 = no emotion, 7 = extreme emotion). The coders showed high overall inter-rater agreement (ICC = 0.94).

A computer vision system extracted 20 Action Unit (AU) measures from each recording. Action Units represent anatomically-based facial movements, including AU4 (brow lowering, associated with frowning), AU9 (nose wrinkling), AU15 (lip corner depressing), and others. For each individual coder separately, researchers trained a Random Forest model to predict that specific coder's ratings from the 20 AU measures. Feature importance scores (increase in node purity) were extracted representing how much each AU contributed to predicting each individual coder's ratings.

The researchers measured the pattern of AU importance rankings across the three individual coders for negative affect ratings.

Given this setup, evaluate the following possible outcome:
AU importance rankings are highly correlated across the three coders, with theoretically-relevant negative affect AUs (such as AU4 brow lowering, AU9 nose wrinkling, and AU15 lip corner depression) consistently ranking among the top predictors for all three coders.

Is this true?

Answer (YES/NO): NO